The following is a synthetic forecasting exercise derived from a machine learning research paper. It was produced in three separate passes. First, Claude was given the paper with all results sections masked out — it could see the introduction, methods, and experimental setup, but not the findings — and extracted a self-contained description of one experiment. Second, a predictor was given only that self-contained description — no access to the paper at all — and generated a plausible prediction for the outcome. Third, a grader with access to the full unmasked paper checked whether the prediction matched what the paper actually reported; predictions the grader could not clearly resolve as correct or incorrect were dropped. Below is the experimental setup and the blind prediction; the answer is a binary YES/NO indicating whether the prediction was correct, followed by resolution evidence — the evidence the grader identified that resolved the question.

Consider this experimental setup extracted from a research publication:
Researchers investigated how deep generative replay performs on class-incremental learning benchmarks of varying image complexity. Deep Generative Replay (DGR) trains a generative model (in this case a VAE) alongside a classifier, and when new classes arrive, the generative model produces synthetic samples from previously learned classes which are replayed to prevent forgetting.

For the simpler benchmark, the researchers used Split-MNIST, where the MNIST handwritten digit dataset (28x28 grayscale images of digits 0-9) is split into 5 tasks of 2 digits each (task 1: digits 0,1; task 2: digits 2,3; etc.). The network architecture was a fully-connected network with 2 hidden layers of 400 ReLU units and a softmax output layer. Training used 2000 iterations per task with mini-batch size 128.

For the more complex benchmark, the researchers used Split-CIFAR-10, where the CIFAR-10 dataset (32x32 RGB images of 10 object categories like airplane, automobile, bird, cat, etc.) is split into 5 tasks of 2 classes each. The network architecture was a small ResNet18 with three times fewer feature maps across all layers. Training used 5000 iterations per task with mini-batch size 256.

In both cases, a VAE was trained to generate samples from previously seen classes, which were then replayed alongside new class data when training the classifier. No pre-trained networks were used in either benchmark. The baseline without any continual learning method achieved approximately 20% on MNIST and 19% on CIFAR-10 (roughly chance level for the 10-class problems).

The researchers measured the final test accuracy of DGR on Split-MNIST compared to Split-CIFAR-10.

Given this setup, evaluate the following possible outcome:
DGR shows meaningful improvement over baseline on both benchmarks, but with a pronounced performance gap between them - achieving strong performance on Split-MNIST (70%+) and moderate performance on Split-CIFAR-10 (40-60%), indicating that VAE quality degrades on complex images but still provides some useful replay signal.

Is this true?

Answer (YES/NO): NO